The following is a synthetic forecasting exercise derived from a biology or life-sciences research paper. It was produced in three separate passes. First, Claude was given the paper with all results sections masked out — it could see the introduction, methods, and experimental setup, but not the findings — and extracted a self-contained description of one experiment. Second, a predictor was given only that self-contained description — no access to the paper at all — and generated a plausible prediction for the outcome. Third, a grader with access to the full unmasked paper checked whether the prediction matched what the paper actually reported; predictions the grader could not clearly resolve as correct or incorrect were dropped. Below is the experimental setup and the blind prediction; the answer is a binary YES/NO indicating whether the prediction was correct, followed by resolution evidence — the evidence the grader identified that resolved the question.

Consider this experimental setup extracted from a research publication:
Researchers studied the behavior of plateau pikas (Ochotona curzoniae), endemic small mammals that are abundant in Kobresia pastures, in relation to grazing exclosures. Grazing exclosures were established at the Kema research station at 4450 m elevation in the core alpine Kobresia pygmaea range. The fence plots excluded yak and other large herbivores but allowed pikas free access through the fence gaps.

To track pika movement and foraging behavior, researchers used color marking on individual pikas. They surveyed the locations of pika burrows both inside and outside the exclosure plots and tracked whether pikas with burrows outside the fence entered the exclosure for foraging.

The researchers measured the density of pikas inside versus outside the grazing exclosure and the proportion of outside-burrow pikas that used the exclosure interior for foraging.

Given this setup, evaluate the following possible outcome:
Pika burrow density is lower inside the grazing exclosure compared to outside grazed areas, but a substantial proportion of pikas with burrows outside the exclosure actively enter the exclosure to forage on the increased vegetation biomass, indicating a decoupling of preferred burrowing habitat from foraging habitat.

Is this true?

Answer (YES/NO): NO